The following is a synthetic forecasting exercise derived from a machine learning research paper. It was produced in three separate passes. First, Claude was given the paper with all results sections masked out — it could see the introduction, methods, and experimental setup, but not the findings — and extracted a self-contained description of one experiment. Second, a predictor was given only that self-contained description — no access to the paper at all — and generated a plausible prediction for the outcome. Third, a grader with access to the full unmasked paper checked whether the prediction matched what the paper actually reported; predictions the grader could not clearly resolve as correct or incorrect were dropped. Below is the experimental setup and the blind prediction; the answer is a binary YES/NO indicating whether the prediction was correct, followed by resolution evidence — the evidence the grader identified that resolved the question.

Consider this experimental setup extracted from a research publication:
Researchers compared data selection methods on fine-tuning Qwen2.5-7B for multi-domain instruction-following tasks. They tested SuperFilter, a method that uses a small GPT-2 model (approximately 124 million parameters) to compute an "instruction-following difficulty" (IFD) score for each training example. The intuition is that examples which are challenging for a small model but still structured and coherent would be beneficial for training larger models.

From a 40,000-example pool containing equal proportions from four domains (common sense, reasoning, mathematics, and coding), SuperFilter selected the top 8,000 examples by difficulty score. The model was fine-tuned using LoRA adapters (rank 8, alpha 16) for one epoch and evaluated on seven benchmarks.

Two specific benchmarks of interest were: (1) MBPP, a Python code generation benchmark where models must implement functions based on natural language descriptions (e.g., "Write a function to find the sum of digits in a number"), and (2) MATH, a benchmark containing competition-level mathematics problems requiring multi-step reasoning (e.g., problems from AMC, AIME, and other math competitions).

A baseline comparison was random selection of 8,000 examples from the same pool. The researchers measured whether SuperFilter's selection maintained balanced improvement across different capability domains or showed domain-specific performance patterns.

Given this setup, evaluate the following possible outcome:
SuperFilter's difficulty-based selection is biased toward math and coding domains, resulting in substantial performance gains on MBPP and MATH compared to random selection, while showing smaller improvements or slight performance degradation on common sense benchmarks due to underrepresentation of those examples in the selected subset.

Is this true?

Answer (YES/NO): NO